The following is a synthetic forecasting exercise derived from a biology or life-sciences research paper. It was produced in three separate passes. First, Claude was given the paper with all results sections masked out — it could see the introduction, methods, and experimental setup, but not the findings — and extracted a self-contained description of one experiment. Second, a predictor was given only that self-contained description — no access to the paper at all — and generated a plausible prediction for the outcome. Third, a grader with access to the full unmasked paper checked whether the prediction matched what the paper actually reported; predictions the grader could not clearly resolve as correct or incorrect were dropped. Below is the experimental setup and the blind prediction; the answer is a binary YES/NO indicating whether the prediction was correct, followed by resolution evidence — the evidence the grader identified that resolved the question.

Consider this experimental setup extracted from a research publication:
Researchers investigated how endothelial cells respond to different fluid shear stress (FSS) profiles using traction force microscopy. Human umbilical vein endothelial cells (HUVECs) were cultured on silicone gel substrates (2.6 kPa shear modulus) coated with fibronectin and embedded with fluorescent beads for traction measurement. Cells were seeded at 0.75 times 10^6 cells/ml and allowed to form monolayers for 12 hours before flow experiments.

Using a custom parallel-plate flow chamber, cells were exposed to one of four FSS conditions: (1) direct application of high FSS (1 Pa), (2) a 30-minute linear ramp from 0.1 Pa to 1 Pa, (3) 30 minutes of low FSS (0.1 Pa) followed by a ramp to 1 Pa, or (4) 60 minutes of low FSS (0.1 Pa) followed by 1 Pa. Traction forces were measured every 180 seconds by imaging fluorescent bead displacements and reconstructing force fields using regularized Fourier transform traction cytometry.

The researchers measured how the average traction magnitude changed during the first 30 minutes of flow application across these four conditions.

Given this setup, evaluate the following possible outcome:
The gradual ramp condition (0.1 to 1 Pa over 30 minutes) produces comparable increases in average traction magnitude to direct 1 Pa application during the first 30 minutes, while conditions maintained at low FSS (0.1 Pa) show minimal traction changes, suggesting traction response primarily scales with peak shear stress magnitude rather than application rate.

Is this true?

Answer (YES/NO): NO